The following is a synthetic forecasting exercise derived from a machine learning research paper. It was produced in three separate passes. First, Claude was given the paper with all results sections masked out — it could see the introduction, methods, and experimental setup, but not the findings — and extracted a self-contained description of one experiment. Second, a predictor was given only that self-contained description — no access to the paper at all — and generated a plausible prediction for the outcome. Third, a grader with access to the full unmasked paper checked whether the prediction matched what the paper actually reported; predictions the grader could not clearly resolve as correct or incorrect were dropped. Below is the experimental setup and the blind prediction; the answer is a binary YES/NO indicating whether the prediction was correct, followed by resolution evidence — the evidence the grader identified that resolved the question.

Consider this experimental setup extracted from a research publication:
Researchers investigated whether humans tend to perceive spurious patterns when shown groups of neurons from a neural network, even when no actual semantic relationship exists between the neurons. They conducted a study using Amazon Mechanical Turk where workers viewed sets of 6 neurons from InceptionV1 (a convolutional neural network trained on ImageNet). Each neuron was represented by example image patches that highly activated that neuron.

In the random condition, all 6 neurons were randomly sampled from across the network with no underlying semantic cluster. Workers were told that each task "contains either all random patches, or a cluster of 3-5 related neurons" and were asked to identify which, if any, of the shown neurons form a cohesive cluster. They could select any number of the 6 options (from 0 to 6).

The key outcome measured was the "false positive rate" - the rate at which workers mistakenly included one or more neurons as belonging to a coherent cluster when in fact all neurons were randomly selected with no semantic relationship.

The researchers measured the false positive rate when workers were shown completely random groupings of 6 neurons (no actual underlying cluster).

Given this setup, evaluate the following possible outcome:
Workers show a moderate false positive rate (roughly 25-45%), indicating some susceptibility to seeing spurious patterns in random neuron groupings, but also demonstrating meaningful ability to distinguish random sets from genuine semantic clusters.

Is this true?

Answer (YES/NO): YES